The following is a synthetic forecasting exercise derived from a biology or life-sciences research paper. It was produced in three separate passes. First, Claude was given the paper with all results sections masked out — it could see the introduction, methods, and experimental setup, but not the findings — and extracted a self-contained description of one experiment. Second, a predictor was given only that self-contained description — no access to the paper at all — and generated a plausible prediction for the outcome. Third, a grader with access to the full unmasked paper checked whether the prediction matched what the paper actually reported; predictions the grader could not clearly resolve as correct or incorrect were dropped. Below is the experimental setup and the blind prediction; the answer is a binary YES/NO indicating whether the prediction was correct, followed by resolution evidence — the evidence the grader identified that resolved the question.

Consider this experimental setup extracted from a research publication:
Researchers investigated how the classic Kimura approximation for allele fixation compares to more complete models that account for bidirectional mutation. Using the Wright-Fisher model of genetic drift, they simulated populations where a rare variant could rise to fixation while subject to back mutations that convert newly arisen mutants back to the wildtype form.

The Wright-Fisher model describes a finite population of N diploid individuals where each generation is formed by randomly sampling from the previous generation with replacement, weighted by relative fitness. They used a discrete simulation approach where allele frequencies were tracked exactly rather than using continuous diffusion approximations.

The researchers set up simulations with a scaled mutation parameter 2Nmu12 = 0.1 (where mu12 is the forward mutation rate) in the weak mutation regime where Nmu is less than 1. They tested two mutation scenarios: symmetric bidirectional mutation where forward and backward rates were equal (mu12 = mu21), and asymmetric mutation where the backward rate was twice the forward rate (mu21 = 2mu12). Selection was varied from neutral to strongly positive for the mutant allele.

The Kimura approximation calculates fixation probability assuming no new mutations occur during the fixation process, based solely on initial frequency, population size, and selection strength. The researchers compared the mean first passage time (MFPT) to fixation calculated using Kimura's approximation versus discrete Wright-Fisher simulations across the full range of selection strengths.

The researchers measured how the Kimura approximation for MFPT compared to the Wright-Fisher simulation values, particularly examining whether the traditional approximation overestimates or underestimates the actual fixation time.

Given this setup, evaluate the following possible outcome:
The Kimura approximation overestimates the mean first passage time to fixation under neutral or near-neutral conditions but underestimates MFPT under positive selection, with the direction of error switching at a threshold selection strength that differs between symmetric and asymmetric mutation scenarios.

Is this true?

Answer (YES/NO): NO